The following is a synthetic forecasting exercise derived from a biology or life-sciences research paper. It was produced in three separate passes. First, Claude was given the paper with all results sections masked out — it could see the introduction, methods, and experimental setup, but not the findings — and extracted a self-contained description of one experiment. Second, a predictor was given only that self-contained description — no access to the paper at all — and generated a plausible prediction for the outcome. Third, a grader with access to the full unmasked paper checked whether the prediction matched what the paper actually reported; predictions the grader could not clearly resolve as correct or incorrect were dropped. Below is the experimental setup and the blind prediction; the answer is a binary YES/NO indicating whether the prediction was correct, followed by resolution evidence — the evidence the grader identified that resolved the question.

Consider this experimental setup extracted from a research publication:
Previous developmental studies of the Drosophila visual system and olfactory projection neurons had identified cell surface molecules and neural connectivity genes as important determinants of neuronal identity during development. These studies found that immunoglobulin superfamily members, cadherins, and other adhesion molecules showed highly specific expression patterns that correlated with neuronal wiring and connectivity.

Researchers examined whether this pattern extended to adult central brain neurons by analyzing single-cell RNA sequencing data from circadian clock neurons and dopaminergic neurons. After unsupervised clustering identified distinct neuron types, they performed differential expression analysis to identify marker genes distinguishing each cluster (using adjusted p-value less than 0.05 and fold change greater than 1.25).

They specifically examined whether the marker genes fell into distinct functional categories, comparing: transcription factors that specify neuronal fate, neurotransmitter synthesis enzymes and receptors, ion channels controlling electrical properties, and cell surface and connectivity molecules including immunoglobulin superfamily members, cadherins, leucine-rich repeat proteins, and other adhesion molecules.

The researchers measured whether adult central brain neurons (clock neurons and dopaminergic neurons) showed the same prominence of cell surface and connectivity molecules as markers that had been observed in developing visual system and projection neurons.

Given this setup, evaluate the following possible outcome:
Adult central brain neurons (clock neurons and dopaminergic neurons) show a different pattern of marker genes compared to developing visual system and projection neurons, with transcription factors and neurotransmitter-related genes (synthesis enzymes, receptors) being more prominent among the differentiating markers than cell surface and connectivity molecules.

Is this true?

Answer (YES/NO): NO